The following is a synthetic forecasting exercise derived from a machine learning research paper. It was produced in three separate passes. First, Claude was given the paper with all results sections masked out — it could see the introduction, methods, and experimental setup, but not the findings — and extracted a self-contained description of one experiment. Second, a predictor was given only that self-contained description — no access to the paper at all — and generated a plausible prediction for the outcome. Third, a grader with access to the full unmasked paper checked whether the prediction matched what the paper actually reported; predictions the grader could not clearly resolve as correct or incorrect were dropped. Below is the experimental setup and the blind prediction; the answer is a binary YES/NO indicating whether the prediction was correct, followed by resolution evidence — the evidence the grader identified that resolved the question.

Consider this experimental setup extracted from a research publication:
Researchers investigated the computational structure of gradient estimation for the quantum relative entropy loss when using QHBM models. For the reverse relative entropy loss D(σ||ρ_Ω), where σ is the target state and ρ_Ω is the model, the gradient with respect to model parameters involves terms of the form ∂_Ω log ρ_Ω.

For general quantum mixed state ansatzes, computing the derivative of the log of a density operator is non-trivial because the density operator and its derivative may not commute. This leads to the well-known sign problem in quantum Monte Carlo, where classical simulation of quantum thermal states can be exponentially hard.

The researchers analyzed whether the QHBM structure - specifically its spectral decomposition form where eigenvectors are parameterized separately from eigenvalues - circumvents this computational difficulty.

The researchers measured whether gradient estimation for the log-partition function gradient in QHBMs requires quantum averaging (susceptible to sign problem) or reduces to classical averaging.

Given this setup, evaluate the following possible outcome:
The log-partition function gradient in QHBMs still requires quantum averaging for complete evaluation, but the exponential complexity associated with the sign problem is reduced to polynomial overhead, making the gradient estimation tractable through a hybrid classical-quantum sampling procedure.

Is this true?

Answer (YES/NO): NO